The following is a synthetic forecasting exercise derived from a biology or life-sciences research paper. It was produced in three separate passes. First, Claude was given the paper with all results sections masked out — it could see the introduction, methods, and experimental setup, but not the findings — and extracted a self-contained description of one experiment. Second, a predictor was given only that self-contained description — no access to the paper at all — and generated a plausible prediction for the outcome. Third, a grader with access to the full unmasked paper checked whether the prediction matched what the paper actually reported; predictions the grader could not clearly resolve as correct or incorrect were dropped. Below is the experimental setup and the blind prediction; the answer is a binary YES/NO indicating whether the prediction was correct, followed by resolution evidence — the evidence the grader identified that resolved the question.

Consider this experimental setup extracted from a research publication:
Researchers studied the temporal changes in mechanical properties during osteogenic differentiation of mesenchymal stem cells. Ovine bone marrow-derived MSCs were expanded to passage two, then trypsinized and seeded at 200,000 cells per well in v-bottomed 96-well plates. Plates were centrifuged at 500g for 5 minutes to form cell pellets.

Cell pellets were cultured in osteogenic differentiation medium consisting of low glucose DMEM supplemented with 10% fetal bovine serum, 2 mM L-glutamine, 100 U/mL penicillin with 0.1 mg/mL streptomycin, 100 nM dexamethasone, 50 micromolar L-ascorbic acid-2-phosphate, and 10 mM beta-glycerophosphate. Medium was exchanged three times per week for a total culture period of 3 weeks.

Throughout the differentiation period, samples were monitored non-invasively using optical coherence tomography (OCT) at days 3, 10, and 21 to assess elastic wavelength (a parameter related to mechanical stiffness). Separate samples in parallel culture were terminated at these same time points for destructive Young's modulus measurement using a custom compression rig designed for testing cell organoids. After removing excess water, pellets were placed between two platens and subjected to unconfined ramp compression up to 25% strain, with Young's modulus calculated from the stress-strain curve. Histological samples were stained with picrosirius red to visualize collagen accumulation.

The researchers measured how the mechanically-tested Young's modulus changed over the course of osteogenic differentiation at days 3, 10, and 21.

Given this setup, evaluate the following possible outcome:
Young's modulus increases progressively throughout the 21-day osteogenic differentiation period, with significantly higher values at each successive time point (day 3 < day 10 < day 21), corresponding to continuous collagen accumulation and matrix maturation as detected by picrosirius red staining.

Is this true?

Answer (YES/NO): YES